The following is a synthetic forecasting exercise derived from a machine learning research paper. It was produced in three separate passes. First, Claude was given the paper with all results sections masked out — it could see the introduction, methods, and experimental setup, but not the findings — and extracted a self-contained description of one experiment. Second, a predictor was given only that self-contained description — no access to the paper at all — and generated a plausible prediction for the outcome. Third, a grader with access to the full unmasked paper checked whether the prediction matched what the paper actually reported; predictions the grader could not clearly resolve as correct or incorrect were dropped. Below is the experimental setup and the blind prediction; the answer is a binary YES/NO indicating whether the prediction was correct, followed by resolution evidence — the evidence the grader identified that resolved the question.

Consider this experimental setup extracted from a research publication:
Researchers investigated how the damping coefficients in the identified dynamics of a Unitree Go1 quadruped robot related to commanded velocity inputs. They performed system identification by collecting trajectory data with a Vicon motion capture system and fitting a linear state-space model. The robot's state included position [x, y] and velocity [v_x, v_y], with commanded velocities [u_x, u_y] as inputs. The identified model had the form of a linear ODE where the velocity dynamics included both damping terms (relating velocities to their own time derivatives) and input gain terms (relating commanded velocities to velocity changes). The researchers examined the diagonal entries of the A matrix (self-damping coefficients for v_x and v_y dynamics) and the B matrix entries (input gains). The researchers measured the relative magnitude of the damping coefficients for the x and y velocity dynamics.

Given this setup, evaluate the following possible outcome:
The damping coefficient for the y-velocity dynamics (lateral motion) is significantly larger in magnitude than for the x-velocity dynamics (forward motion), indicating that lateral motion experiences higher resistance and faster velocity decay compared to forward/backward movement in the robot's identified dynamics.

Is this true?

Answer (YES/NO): YES